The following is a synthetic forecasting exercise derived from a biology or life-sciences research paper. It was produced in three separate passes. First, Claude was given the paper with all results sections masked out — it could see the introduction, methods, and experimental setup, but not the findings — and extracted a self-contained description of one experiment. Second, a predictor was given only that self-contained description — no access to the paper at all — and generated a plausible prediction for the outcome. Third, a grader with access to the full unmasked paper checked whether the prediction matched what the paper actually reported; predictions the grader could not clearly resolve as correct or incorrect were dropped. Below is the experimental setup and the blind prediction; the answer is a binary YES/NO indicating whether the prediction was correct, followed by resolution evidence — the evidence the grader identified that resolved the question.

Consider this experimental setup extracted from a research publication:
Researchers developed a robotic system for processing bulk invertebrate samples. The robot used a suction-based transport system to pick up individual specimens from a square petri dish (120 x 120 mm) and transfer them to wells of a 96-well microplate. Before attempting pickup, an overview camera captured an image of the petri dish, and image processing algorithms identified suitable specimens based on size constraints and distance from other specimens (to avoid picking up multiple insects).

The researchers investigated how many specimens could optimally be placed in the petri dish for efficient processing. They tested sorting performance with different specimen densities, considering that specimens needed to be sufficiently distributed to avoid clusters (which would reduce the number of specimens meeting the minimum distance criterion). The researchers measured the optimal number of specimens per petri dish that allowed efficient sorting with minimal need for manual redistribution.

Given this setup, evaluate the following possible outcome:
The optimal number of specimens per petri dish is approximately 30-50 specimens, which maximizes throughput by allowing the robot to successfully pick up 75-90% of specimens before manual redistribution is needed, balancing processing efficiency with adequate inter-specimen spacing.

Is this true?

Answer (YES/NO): NO